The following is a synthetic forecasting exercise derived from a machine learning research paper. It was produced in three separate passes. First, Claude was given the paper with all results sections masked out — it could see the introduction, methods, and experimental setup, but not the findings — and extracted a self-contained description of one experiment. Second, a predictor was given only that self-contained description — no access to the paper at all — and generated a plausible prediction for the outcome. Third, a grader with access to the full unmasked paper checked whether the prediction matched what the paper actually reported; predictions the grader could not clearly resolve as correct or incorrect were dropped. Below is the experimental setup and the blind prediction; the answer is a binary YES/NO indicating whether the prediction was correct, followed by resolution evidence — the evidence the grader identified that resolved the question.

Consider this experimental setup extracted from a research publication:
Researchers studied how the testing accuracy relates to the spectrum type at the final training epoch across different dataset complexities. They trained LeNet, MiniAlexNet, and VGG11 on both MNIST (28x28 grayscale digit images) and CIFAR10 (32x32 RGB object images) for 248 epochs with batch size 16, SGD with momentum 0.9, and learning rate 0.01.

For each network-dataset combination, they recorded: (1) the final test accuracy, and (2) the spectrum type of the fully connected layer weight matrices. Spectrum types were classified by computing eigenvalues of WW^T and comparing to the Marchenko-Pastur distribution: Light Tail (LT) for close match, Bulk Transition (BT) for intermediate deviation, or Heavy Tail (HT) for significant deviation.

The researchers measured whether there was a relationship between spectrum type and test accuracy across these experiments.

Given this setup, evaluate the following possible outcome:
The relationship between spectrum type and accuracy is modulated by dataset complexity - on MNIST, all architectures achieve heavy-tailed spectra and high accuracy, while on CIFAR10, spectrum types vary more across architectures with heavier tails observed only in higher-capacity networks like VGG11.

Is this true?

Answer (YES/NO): NO